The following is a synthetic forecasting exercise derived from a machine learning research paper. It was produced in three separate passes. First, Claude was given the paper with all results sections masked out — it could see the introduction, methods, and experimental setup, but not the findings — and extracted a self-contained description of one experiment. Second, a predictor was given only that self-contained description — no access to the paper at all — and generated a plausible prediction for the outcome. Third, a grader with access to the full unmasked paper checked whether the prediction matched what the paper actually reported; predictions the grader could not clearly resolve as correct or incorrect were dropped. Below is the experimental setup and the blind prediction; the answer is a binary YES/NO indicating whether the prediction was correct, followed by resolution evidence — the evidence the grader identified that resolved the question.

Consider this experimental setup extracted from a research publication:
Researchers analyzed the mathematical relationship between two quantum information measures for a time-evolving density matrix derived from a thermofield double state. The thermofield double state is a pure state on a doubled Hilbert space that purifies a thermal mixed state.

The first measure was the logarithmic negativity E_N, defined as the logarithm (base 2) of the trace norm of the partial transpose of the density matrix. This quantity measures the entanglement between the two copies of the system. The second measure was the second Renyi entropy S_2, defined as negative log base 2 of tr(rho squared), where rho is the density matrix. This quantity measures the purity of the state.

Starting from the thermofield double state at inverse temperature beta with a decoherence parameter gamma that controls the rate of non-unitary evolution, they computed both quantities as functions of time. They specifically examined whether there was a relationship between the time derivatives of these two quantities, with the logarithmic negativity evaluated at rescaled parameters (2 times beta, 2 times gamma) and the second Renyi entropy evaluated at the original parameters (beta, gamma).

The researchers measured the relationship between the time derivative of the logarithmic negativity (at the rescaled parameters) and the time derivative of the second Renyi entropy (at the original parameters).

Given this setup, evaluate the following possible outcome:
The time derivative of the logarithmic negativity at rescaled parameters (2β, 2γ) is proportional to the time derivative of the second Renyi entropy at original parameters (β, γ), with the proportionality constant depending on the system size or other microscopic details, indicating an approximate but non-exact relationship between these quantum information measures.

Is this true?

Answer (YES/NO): NO